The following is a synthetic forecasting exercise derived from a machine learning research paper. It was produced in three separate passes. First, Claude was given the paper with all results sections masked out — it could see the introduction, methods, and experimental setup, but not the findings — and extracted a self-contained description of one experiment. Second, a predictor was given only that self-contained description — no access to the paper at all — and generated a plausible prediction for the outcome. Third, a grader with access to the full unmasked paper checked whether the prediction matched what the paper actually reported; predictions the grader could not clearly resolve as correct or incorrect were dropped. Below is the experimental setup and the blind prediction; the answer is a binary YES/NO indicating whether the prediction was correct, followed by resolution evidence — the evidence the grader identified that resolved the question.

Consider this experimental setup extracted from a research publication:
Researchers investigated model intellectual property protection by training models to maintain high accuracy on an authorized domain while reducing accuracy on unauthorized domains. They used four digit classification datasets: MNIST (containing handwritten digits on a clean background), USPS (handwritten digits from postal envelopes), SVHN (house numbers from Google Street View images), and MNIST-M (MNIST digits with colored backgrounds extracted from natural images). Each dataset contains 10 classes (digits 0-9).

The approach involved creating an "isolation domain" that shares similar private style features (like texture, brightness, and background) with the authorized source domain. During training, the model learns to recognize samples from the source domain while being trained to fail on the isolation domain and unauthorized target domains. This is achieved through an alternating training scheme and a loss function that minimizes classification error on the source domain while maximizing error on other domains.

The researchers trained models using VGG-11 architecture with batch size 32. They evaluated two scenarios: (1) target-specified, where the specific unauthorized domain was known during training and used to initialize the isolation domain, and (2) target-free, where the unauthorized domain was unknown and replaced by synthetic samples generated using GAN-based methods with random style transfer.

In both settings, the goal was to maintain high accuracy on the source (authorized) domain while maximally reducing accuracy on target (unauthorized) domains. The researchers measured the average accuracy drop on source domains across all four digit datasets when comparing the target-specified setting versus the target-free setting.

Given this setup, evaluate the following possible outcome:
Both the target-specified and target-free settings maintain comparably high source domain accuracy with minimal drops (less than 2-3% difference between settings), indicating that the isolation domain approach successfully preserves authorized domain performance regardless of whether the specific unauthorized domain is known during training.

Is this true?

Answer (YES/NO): YES